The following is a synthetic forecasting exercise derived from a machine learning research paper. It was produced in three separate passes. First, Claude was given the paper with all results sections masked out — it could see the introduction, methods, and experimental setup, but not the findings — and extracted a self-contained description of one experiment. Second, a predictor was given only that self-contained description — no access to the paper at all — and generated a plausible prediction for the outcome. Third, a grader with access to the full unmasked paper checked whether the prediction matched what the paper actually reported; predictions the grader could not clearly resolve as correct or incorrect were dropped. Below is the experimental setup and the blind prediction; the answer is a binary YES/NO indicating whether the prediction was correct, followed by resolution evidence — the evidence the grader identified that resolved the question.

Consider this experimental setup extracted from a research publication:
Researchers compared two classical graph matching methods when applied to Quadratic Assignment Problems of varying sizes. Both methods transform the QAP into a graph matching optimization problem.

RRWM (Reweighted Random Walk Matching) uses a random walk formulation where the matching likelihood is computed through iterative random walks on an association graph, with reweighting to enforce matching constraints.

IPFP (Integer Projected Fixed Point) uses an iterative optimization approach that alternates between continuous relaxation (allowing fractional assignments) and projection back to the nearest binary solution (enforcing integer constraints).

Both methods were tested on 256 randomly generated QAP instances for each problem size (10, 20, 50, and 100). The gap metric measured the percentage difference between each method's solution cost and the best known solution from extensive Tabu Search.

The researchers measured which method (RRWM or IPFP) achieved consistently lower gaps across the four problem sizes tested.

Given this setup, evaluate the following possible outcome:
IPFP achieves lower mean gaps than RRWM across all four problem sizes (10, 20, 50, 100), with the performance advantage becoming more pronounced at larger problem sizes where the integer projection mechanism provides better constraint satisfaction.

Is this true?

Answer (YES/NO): NO